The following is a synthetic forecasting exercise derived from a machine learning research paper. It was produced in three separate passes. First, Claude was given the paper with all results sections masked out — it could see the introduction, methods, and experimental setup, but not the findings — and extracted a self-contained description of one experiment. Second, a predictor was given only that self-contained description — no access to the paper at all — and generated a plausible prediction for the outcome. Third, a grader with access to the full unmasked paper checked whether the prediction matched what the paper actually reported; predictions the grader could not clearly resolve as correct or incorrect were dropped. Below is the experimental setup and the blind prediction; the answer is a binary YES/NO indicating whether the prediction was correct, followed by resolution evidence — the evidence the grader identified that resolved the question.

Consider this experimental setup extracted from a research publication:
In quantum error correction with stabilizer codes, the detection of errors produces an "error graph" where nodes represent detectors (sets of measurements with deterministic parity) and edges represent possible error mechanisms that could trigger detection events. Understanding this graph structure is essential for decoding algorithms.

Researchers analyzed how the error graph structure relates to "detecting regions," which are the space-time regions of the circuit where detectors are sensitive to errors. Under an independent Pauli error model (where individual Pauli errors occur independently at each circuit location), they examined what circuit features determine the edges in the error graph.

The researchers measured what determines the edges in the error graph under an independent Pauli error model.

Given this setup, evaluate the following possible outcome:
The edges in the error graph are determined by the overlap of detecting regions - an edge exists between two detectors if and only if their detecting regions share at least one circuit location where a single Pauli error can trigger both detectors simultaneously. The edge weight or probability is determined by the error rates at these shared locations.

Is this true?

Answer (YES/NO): YES